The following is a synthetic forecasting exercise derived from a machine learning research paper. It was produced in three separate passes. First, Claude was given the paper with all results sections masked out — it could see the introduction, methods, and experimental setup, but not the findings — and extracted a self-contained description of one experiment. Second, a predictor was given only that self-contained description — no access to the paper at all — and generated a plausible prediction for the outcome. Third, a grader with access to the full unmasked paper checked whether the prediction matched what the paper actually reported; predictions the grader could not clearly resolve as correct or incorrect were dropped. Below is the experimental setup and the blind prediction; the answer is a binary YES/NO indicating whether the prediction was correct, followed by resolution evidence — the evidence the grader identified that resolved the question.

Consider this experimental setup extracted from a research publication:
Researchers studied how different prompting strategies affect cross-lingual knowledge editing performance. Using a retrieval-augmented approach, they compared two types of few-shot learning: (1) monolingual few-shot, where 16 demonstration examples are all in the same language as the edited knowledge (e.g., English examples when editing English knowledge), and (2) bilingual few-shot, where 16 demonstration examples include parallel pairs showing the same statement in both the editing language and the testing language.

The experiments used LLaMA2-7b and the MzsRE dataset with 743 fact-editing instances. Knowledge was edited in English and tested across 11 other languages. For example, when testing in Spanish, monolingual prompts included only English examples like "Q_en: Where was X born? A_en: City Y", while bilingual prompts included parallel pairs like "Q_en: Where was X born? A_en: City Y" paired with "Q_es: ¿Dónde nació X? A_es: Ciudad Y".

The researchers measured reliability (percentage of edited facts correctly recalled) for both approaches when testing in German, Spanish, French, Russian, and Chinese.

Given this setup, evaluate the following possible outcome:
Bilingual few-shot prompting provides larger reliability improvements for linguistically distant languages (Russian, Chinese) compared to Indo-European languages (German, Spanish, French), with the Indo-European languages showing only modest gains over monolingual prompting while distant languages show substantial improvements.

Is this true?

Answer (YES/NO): NO